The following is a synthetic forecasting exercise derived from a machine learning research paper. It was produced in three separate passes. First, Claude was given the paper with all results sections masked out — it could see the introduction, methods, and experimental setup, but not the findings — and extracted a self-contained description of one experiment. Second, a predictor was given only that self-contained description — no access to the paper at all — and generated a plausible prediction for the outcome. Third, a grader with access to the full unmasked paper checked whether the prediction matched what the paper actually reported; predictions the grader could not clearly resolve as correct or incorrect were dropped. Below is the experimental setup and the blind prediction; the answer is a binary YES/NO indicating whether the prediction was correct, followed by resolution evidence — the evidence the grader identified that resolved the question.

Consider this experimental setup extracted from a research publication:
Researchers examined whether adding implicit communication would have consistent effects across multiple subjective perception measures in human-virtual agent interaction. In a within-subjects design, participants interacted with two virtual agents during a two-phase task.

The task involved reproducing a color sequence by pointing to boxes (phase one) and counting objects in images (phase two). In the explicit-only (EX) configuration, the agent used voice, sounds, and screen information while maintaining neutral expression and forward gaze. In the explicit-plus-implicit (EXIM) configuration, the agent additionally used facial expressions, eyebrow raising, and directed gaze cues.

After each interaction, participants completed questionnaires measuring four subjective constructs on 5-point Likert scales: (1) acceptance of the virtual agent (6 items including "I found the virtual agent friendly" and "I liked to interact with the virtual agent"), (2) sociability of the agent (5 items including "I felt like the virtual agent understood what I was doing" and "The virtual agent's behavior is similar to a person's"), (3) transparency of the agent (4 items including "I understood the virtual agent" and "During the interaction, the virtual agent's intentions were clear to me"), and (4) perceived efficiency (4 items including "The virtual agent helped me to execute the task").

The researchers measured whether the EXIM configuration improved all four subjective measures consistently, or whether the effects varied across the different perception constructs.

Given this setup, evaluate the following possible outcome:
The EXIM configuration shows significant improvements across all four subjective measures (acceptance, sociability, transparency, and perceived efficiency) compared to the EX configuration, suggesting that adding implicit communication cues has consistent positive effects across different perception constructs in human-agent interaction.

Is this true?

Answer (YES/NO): NO